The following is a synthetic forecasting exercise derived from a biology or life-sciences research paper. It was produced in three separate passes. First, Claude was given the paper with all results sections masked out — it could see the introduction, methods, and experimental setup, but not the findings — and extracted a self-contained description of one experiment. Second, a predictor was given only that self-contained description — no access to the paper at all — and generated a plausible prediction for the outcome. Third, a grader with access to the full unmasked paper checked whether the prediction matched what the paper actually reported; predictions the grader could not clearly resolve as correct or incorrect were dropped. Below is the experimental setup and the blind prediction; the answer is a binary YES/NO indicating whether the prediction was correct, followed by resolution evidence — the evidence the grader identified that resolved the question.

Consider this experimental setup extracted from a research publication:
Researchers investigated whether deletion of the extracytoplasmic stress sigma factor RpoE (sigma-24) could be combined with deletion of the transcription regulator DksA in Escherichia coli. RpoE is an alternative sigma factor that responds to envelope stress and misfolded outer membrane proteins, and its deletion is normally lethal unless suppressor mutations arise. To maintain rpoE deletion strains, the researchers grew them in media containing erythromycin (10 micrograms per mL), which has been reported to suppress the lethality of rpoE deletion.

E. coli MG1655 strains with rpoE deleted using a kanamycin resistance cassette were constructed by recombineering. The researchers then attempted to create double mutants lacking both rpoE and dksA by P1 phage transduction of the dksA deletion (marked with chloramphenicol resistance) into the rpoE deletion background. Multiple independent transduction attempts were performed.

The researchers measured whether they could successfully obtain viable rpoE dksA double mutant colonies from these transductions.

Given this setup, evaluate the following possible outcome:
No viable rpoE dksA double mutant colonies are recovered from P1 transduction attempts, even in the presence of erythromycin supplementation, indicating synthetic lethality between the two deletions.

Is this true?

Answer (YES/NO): YES